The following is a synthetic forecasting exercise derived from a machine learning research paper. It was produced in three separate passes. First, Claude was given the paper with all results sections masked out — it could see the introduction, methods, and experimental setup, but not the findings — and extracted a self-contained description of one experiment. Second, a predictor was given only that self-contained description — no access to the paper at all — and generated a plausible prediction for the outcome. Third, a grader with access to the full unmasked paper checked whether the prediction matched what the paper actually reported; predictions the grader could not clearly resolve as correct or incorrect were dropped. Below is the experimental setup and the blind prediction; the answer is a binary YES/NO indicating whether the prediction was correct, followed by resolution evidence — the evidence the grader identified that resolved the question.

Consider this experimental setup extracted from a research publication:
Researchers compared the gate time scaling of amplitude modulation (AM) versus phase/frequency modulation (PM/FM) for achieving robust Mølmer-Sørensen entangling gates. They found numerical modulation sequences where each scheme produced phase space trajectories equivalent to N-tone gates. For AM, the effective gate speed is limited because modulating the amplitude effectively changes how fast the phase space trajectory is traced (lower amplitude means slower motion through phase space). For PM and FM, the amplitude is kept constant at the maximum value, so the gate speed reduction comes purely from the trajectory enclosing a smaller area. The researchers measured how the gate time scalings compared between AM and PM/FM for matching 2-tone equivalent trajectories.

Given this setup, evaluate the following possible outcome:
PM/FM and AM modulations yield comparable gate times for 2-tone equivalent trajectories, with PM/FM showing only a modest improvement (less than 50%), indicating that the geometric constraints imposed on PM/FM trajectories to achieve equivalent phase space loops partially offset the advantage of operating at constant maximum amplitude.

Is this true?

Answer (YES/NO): NO